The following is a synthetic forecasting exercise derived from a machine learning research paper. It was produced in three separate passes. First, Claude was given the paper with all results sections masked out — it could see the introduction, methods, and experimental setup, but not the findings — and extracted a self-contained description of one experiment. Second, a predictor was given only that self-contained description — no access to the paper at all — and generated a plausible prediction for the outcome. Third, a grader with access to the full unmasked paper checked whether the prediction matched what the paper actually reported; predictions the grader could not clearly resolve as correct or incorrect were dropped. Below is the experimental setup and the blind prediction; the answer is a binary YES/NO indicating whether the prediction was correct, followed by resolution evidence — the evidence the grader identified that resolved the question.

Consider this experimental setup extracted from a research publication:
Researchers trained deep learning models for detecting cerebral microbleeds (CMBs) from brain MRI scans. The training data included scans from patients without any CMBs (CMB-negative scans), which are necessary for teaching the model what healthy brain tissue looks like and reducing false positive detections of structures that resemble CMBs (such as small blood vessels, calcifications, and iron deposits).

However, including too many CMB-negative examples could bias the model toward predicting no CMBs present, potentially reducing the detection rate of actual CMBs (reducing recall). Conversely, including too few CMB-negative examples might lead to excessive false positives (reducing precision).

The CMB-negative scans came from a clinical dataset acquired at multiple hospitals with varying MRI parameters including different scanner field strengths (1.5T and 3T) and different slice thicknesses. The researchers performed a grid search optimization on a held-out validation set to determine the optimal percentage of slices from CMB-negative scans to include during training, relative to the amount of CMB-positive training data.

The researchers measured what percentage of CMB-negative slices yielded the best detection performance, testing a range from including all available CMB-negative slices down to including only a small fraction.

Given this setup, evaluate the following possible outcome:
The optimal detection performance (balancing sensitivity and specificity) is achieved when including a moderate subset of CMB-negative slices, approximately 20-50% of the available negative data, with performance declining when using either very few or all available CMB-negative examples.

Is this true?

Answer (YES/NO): NO